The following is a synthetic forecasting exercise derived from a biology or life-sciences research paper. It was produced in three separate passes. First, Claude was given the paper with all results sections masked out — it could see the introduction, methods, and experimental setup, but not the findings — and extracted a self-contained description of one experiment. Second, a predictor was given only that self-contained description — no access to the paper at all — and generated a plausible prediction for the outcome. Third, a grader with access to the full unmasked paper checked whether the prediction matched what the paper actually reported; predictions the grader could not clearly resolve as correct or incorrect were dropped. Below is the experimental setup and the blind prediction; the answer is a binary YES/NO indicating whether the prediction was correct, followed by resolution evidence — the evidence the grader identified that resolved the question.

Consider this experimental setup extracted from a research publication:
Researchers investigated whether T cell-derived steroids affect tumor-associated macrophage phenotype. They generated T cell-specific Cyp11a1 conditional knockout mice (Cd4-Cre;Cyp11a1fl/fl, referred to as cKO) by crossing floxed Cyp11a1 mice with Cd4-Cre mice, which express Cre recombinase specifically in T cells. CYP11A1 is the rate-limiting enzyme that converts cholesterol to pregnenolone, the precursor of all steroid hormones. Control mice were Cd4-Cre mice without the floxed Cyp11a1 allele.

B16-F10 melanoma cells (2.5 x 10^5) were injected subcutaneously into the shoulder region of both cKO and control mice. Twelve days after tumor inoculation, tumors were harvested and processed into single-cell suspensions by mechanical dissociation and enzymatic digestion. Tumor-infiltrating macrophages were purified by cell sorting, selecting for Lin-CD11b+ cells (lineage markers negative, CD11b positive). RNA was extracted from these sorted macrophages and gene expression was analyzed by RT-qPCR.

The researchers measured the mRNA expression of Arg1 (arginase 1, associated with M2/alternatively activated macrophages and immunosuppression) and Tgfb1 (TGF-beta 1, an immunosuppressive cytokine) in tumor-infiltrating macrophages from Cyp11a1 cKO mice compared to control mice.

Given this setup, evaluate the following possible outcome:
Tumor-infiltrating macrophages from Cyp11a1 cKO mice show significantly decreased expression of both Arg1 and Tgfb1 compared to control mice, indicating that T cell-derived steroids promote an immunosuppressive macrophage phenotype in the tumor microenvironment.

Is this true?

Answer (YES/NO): YES